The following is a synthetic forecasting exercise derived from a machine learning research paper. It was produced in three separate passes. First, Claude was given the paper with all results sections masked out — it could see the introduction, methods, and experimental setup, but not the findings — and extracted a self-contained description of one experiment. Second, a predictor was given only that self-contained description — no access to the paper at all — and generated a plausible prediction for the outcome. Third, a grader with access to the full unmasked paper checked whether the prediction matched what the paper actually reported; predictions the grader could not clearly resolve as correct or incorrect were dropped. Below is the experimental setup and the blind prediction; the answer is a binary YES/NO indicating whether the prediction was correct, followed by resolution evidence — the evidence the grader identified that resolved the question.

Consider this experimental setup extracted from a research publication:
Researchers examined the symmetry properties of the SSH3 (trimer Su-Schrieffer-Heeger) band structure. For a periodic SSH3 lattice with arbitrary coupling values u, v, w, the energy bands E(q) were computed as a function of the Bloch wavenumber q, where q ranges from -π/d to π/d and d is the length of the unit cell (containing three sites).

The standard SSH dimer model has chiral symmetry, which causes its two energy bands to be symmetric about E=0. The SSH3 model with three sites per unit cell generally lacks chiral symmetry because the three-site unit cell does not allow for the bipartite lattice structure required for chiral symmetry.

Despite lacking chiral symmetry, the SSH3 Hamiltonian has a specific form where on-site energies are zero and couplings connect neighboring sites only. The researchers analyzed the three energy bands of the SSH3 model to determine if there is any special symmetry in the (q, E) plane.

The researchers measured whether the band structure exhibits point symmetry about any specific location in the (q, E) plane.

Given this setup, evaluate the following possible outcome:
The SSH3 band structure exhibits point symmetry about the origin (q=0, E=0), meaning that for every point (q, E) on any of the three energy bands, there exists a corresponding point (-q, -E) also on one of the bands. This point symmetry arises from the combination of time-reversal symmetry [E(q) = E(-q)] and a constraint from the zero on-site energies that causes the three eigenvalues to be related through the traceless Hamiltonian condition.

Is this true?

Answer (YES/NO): NO